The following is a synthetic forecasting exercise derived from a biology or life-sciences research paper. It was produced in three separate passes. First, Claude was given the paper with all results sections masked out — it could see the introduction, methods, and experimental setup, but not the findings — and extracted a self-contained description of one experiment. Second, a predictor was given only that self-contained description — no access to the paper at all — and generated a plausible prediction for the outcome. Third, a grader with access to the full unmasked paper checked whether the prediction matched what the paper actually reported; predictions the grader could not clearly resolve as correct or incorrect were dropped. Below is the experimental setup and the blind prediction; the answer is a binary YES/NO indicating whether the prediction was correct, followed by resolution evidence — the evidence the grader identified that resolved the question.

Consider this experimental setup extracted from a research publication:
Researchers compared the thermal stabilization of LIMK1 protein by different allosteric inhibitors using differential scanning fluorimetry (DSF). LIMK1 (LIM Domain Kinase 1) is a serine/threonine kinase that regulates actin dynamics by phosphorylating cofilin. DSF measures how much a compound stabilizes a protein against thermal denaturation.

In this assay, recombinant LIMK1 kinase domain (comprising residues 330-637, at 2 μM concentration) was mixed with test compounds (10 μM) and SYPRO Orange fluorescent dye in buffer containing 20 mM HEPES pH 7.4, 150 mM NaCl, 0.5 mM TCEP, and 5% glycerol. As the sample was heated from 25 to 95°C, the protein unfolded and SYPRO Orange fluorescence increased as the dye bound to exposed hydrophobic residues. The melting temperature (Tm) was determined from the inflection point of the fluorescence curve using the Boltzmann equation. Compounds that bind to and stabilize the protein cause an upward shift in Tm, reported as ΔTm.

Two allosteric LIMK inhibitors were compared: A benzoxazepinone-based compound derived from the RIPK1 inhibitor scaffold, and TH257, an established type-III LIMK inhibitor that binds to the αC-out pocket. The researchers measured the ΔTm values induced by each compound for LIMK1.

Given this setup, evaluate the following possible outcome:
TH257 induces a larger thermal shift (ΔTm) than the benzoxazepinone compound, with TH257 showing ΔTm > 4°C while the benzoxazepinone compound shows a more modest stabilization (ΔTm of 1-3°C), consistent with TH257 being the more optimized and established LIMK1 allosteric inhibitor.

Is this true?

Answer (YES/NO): NO